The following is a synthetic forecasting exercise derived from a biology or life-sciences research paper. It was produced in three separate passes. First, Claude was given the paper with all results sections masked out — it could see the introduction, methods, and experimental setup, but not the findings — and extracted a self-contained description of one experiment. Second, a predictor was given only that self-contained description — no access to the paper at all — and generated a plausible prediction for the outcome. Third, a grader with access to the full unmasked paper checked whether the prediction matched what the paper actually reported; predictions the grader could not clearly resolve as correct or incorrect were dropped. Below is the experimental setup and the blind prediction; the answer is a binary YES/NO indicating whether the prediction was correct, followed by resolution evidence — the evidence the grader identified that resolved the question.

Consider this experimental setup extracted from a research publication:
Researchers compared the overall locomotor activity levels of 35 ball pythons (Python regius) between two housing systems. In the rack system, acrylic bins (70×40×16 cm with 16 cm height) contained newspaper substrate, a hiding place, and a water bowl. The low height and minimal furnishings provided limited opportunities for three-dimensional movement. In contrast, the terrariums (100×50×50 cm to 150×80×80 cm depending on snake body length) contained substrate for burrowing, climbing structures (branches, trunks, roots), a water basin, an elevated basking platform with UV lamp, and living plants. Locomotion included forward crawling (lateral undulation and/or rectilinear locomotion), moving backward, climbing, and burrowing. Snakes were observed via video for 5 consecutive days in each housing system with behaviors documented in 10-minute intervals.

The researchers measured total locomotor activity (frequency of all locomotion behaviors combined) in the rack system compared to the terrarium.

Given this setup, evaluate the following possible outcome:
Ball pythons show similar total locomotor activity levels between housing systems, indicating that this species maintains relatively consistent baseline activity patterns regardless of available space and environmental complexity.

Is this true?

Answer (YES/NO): NO